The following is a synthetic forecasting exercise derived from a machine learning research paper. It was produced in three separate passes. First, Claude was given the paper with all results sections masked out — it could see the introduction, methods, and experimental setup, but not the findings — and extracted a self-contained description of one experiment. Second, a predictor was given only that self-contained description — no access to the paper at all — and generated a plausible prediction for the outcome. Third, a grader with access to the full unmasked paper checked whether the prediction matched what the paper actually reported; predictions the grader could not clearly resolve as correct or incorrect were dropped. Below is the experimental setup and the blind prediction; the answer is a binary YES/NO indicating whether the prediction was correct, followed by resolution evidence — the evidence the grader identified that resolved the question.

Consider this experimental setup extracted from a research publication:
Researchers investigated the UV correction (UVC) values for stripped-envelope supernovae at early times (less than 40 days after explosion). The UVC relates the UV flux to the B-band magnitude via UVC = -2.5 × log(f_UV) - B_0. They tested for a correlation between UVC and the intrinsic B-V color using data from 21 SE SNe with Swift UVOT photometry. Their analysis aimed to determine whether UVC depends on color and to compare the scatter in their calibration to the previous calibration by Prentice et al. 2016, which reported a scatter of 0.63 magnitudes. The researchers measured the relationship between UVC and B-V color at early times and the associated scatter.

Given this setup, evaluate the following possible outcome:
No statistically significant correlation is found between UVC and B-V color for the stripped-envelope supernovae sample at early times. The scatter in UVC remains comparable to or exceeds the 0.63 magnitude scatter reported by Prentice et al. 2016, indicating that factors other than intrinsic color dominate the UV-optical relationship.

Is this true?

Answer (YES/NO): NO